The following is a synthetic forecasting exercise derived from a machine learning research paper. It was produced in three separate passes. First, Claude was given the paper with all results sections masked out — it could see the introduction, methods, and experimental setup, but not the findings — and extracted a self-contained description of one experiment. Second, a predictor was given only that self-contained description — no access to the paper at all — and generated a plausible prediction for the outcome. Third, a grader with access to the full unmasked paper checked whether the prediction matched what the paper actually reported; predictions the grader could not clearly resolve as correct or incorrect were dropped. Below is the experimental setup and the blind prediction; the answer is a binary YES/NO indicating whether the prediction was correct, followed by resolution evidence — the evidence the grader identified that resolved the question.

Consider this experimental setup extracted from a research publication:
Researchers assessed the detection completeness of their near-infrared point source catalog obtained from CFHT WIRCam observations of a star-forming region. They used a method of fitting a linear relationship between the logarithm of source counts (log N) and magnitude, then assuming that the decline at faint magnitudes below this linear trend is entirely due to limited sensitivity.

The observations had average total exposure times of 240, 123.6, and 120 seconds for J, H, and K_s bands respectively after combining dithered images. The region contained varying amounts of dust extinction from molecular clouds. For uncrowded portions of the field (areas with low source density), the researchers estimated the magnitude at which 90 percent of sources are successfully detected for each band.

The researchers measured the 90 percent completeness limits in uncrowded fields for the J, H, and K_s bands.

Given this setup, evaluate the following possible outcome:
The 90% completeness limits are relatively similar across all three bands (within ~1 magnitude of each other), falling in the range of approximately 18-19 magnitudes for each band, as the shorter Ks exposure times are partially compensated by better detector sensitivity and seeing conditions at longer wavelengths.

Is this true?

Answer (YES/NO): NO